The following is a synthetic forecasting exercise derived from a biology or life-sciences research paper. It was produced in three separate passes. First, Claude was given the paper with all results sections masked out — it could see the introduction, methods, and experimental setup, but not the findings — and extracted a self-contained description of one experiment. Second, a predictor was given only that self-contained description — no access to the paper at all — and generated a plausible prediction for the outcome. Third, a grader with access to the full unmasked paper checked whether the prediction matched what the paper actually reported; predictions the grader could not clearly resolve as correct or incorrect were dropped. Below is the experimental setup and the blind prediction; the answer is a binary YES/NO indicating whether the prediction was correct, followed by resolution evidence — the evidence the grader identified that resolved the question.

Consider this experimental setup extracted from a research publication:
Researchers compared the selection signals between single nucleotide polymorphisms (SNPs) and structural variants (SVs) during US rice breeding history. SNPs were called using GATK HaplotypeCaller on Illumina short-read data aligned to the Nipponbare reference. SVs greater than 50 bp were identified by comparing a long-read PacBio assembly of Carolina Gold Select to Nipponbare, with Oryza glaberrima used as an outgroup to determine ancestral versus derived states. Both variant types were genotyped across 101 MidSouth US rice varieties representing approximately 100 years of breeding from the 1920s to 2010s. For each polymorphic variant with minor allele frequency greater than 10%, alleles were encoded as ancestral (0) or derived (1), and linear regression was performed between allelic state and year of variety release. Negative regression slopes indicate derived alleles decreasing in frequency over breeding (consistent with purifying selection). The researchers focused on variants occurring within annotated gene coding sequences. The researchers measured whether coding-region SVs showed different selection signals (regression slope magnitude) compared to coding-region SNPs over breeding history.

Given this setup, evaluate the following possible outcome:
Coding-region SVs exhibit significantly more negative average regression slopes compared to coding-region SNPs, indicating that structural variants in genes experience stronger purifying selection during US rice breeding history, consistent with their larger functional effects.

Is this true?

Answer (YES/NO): YES